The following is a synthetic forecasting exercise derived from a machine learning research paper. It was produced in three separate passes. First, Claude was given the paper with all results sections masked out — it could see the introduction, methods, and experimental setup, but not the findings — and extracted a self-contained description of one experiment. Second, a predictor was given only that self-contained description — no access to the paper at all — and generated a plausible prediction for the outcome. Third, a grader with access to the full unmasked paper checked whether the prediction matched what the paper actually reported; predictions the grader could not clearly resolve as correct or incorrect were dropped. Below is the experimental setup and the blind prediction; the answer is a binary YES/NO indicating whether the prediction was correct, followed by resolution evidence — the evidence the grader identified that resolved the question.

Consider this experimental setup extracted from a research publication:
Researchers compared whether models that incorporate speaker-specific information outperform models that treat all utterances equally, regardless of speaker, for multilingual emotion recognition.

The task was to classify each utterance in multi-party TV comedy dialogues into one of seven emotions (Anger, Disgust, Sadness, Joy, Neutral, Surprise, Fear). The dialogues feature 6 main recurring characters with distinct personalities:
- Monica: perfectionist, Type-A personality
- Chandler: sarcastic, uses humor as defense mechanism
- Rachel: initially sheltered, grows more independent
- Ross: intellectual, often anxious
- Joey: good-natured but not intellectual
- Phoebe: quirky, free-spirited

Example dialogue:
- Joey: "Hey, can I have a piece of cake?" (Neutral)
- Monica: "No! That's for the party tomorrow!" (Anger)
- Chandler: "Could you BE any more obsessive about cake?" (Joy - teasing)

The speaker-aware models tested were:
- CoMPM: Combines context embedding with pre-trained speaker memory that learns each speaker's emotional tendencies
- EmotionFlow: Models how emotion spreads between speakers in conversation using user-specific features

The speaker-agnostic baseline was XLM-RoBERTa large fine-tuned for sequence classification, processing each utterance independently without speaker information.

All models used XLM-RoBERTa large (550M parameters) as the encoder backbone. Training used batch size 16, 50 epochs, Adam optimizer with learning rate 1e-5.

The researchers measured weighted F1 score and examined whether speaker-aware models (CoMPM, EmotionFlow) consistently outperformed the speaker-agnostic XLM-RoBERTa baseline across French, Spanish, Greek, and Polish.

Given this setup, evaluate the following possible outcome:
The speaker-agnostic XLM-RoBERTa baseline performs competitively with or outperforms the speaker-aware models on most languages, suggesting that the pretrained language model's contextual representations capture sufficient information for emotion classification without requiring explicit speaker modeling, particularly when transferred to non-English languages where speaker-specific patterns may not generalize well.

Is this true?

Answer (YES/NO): YES